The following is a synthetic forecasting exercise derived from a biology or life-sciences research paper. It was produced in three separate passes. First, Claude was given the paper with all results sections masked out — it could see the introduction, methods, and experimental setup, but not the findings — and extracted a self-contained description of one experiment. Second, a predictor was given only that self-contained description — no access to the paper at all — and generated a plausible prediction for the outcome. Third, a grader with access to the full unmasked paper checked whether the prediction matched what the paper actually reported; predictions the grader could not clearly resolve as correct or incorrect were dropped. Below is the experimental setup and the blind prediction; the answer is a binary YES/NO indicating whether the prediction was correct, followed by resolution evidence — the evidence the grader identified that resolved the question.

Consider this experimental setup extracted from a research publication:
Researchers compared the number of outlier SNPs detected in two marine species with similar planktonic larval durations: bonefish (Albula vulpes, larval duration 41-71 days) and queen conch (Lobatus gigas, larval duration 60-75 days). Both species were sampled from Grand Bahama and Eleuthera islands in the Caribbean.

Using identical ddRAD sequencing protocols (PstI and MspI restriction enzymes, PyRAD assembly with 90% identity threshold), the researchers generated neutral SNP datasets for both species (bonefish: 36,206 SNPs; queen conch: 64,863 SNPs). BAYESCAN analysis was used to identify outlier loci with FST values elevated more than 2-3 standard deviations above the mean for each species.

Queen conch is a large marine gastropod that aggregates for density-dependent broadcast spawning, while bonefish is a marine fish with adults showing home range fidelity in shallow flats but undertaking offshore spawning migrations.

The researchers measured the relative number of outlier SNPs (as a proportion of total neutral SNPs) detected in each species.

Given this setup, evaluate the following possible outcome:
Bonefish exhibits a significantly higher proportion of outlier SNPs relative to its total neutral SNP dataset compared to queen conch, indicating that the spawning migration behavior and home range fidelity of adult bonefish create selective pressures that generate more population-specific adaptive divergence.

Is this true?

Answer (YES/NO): NO